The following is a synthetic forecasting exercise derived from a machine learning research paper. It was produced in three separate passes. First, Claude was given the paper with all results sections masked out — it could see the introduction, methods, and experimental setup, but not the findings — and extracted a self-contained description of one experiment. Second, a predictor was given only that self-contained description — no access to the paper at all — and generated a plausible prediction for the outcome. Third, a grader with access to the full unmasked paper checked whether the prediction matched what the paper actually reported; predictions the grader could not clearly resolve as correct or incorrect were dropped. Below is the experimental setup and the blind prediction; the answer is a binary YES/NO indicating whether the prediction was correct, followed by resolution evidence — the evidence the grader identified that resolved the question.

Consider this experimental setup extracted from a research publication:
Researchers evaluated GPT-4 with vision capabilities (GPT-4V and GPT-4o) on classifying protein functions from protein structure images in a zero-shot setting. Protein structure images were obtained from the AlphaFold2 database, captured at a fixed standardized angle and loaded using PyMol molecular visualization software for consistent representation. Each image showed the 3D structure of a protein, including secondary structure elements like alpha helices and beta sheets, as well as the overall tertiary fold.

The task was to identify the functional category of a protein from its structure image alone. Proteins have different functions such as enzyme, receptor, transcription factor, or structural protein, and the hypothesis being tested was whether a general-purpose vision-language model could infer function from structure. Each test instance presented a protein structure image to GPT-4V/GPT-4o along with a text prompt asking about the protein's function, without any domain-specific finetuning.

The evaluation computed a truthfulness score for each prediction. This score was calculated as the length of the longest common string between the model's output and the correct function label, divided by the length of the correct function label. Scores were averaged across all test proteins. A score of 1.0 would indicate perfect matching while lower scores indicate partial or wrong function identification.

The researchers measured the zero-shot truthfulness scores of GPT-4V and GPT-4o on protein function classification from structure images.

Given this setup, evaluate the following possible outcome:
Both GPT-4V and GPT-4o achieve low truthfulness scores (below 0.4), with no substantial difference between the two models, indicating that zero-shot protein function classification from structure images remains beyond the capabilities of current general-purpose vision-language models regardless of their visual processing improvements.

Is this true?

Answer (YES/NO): YES